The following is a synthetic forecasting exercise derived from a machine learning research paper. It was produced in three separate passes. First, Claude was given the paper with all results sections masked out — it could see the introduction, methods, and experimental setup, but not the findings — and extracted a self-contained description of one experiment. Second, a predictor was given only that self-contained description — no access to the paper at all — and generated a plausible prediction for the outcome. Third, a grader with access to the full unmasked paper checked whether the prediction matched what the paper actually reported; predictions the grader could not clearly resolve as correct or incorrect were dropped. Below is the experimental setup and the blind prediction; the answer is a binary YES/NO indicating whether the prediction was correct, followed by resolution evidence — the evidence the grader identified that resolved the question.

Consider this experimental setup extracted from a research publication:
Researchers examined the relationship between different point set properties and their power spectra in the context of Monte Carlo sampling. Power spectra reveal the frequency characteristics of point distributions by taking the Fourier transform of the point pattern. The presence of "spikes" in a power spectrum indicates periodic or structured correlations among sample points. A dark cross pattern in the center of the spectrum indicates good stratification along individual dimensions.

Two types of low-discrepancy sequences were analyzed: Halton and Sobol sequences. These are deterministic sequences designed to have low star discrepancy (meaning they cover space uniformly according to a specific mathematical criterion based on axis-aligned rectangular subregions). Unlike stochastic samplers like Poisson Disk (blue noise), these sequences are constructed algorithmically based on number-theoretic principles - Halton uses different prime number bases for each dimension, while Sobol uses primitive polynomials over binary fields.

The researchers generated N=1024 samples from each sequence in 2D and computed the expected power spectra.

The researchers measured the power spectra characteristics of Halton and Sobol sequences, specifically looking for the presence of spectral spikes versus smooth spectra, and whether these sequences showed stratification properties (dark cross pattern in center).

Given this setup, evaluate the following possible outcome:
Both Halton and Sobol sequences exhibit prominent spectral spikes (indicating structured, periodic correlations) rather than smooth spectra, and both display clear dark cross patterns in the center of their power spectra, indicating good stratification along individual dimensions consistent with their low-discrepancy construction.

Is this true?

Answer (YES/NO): NO